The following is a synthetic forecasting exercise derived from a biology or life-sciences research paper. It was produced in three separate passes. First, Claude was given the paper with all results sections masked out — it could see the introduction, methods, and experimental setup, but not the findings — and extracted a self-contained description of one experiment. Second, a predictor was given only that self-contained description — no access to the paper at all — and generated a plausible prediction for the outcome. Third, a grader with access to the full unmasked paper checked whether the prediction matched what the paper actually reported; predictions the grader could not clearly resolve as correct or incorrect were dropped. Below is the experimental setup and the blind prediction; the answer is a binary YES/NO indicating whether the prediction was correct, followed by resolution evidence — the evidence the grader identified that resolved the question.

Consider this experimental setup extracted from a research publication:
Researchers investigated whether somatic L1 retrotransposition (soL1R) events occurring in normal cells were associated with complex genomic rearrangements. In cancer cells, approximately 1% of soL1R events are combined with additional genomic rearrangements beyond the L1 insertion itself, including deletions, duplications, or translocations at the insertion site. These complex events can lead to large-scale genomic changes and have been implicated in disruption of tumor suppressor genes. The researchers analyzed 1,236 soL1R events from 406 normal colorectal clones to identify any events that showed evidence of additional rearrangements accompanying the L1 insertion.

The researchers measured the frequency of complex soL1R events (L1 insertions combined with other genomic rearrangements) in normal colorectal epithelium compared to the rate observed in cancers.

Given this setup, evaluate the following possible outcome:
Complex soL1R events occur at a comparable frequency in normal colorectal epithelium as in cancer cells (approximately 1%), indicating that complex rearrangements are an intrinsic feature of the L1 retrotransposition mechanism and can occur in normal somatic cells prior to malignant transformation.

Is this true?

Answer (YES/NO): NO